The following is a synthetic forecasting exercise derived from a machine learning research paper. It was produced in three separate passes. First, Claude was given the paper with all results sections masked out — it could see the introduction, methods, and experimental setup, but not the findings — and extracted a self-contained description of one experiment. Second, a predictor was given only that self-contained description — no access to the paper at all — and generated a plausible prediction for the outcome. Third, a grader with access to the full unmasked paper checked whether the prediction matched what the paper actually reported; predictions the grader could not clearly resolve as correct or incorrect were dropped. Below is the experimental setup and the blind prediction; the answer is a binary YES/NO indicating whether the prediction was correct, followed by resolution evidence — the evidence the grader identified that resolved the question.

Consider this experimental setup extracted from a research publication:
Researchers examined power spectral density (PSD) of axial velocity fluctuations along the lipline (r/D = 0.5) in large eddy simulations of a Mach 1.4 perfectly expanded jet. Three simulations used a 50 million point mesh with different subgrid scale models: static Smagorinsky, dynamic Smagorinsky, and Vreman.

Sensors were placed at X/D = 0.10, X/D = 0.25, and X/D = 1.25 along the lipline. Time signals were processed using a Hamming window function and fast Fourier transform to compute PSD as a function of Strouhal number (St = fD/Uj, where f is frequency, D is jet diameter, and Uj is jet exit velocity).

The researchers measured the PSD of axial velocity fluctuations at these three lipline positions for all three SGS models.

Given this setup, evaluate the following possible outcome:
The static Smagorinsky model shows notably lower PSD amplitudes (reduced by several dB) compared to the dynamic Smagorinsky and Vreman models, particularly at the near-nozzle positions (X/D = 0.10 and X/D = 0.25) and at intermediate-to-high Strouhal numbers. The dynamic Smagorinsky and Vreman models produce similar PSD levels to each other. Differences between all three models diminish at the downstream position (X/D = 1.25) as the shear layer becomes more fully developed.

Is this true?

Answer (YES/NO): NO